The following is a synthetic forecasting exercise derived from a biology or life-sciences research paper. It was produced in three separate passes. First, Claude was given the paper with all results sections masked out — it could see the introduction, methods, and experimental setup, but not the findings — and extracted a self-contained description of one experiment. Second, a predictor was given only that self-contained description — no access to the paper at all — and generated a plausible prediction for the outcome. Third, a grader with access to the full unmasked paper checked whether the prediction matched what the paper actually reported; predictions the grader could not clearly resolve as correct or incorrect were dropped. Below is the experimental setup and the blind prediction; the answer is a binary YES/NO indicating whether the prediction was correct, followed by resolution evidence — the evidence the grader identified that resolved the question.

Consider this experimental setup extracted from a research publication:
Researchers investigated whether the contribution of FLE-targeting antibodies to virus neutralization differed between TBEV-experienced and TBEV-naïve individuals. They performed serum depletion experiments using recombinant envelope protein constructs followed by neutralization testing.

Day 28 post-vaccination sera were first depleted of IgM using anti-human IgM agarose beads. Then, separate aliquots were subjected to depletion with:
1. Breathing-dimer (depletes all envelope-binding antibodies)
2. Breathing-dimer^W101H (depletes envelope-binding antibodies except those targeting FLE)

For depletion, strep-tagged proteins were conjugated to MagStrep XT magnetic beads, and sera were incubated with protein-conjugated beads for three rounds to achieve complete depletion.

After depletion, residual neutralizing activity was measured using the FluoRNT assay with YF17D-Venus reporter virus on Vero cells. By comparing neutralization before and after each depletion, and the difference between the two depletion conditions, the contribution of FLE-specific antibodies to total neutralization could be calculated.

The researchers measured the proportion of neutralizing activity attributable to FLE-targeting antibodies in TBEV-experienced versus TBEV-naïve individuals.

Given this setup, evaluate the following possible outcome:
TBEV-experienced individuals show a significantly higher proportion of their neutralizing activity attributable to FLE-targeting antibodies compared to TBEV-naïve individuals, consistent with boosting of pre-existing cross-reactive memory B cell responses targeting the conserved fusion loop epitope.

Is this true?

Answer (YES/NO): NO